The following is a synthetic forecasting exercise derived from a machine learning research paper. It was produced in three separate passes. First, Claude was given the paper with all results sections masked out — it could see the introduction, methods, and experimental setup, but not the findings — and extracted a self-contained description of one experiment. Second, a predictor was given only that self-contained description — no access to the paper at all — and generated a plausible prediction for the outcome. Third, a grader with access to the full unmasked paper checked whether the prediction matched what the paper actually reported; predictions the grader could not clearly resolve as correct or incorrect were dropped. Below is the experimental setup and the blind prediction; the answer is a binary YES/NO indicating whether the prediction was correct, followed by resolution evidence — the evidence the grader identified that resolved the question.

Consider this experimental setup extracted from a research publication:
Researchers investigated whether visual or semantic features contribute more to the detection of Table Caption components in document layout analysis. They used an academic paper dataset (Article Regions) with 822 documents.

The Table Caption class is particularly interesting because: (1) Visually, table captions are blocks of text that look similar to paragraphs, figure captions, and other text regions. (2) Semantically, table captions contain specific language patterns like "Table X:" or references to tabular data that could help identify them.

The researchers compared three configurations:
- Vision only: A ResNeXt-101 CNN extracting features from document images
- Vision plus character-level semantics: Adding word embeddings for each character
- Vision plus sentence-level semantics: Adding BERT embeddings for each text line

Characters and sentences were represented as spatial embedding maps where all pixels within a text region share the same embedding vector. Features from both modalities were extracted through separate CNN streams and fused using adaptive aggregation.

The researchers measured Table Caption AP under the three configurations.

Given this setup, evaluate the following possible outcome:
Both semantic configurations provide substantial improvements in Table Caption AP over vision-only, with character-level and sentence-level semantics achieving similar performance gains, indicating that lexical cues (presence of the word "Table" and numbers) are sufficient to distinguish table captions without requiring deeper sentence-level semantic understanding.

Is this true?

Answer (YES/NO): NO